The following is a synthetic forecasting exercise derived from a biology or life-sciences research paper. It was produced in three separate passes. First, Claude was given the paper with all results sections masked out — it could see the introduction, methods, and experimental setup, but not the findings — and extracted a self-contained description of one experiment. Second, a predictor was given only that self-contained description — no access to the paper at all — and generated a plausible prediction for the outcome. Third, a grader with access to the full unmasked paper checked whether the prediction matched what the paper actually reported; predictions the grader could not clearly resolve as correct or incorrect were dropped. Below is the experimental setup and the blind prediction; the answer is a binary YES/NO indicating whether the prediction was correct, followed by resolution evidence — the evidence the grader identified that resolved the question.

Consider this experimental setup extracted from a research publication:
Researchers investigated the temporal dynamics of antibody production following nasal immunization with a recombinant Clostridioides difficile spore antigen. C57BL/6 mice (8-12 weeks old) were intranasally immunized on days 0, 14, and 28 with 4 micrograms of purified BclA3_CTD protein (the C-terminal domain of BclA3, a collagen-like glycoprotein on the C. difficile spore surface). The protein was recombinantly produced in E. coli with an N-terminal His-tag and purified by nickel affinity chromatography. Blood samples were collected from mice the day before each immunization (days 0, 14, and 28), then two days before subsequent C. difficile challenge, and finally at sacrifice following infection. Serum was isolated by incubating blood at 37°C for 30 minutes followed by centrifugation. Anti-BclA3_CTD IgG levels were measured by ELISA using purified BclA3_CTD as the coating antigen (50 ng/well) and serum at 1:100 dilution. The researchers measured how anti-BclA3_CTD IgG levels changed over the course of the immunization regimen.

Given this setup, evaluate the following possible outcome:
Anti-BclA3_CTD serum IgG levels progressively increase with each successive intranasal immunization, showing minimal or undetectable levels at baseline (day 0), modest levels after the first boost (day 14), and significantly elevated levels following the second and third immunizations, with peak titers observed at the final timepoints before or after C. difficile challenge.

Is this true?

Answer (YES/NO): YES